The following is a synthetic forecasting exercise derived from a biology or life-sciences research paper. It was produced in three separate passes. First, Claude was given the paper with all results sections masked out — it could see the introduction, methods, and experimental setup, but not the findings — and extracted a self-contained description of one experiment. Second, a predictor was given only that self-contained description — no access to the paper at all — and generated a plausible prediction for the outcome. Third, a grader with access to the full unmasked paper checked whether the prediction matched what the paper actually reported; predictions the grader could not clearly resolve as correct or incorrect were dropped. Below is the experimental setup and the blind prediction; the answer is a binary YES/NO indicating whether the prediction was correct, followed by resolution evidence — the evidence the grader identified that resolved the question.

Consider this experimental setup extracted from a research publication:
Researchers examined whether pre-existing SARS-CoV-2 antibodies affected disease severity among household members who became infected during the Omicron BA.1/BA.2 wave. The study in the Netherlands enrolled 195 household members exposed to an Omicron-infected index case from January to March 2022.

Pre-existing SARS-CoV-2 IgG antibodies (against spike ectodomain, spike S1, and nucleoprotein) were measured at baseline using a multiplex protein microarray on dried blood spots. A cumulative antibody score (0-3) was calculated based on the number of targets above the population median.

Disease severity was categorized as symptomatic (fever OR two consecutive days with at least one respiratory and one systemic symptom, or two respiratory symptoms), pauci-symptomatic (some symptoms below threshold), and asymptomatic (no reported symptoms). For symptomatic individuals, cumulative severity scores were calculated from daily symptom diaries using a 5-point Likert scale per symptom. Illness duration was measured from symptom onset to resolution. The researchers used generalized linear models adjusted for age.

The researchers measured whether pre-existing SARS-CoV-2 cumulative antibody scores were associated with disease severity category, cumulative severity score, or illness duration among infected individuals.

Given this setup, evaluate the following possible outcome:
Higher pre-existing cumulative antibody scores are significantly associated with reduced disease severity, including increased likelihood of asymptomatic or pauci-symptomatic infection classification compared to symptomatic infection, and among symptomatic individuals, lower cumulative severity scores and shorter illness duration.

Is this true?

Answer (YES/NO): NO